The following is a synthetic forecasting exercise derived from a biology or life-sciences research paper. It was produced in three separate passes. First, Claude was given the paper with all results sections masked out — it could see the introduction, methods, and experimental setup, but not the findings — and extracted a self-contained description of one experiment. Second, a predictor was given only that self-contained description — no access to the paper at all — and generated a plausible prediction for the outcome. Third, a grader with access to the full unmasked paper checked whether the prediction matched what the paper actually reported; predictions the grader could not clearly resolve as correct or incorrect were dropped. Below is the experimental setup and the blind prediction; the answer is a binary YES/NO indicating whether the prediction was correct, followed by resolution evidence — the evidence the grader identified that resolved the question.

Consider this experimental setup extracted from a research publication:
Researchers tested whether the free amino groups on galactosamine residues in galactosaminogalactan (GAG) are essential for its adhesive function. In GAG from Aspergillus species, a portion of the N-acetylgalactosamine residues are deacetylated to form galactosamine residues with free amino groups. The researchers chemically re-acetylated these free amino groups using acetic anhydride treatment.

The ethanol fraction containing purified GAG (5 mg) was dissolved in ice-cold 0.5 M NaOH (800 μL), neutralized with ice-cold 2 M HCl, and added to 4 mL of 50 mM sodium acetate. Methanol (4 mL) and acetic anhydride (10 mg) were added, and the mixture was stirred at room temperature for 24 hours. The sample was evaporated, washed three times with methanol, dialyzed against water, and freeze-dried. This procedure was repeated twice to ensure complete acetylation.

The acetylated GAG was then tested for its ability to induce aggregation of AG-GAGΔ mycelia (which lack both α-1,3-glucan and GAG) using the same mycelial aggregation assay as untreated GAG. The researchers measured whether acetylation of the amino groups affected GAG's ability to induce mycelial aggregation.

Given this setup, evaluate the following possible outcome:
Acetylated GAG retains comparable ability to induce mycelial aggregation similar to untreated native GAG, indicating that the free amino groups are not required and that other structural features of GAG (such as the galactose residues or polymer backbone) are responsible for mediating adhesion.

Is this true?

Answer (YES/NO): NO